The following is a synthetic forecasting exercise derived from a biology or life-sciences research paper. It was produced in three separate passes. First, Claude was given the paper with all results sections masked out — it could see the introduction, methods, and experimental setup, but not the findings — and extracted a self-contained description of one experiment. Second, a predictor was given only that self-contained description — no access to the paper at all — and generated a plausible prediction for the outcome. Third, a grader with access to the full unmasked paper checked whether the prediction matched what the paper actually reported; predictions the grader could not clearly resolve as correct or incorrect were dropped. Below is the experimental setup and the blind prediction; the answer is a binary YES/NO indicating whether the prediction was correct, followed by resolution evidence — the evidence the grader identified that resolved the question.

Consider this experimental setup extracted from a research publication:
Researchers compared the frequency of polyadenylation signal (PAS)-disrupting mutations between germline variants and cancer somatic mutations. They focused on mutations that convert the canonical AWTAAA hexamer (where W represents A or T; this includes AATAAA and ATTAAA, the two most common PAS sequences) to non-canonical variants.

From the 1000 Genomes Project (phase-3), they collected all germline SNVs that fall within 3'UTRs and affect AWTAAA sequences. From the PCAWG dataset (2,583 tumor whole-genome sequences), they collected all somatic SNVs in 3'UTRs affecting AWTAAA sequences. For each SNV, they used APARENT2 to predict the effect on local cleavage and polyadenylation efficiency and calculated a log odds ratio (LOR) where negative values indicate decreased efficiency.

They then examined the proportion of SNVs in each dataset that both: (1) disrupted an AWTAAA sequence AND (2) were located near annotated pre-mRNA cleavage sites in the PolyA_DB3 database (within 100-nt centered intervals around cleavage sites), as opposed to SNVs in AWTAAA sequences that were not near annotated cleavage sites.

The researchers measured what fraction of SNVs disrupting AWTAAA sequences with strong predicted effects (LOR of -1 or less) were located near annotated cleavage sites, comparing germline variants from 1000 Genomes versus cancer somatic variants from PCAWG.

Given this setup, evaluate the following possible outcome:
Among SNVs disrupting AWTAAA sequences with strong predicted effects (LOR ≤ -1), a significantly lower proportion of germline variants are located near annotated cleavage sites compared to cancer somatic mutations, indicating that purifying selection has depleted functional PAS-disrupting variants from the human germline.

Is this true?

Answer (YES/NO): YES